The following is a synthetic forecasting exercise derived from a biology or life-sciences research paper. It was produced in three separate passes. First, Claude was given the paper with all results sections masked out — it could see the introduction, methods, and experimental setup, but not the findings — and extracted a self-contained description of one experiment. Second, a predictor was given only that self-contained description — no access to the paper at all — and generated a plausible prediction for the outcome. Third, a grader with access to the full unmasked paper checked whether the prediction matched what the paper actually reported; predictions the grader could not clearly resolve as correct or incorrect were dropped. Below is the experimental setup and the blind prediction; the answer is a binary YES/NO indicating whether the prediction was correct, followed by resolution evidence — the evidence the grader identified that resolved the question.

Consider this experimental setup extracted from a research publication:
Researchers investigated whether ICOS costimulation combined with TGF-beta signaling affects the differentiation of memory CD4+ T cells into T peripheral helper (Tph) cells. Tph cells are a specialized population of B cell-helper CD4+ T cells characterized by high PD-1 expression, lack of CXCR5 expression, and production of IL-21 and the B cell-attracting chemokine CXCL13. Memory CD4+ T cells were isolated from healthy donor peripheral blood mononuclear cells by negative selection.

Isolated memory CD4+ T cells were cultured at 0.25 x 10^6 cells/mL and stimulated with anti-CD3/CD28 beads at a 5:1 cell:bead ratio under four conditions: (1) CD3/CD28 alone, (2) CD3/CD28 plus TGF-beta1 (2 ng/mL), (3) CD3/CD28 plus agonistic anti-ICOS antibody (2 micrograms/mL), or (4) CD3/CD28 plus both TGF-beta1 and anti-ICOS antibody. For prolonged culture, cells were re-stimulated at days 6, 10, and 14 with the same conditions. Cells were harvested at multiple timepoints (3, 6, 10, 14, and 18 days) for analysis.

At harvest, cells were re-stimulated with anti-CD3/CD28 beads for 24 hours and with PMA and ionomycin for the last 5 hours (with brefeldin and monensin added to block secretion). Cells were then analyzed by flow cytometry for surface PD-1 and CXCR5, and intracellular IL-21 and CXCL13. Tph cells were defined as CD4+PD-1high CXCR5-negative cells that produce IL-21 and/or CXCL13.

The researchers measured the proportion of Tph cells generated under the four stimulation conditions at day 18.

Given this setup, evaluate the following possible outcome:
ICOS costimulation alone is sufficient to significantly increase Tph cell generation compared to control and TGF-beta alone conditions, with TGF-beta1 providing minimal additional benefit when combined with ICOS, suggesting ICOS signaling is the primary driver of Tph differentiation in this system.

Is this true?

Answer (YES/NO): NO